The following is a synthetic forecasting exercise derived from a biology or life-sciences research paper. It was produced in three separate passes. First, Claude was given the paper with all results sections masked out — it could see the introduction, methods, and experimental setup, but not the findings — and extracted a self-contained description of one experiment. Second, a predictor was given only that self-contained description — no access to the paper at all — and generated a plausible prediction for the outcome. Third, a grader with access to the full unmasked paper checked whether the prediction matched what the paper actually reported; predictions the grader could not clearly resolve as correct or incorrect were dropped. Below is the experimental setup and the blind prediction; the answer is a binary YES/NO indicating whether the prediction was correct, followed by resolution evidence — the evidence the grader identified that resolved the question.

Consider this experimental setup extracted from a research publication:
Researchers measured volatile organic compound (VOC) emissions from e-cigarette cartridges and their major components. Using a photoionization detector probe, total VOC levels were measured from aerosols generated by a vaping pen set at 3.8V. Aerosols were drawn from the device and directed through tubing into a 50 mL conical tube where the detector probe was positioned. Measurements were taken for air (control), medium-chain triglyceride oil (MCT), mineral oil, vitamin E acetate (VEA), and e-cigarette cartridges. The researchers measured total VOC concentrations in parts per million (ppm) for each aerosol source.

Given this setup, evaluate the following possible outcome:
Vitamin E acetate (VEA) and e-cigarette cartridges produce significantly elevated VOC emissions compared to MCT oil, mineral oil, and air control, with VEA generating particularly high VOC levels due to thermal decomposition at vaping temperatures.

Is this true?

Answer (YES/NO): NO